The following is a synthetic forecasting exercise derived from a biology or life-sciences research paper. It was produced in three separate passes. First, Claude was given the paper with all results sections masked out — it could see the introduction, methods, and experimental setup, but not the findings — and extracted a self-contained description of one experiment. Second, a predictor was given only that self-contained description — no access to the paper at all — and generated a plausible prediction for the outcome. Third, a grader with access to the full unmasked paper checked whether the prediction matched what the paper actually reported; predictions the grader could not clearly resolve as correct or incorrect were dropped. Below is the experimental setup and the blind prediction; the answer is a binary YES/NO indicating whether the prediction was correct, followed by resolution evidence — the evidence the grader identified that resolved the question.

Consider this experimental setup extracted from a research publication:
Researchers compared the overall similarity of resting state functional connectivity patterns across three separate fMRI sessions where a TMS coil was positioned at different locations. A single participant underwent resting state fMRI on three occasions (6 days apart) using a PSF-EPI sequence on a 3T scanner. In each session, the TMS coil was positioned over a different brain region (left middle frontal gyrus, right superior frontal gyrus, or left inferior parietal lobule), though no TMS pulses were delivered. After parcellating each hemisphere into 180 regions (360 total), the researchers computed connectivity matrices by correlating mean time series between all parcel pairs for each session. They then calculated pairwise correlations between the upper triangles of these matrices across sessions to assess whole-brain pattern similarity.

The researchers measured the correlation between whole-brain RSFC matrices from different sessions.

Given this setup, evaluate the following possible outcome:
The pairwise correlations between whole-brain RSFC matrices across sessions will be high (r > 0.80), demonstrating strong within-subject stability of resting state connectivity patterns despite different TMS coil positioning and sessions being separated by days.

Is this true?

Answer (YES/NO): NO